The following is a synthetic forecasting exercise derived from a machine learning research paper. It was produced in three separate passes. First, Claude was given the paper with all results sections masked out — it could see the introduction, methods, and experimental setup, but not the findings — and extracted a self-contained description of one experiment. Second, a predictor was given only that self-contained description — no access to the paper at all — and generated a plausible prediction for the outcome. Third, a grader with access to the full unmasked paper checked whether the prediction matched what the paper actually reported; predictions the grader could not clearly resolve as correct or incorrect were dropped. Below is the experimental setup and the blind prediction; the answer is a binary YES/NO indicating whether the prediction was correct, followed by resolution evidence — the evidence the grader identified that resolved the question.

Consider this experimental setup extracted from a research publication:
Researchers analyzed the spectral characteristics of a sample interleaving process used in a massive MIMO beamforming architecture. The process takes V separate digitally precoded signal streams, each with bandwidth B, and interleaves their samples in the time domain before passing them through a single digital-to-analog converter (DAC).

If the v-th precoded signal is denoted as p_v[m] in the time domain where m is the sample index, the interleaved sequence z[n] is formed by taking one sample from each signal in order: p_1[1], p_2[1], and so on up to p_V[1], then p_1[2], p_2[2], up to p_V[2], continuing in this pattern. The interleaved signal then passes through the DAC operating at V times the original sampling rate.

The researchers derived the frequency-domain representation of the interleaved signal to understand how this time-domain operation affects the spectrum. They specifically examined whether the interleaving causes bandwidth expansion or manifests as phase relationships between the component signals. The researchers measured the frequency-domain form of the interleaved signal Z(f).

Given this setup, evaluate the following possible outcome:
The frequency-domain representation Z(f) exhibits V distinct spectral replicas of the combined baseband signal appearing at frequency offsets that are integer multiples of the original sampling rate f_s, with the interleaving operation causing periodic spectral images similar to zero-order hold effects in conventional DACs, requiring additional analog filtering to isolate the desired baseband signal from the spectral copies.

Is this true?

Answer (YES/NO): NO